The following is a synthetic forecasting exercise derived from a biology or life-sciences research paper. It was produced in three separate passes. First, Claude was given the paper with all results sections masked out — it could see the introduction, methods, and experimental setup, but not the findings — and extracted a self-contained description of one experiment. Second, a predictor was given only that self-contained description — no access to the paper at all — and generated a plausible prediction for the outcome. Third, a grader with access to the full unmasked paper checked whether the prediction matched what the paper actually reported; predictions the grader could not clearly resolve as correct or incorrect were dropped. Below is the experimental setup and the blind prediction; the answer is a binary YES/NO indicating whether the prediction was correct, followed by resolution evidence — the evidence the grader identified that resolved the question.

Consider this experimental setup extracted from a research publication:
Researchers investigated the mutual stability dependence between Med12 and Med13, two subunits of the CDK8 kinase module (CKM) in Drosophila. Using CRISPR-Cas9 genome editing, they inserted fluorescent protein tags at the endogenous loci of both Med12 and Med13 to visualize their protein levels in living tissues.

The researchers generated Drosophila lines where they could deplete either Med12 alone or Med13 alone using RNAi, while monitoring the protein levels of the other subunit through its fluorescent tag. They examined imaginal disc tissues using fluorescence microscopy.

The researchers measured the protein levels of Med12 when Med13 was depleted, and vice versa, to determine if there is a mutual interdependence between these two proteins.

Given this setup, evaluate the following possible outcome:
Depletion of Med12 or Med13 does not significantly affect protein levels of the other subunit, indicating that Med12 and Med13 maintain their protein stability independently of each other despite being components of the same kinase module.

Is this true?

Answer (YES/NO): NO